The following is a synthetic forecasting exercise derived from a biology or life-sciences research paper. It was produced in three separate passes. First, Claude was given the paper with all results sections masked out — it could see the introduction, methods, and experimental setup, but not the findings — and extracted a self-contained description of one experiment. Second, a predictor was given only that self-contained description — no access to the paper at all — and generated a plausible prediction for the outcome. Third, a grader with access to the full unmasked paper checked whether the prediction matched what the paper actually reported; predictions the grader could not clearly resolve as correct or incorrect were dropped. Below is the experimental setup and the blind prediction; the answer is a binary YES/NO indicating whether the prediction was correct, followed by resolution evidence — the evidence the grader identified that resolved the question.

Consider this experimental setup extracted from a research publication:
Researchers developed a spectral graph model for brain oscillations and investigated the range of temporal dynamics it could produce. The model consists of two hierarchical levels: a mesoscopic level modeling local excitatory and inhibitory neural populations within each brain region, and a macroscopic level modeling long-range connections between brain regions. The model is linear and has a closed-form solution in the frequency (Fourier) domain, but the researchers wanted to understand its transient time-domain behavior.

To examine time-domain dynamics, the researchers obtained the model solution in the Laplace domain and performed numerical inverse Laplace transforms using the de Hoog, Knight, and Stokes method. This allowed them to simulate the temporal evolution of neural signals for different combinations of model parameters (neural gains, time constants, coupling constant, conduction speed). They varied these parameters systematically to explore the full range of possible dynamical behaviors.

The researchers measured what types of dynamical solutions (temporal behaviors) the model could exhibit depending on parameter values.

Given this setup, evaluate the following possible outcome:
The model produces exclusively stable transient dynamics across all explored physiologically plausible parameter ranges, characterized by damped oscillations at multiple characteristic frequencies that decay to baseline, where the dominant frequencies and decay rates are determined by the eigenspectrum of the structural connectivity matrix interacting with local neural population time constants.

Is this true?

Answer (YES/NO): NO